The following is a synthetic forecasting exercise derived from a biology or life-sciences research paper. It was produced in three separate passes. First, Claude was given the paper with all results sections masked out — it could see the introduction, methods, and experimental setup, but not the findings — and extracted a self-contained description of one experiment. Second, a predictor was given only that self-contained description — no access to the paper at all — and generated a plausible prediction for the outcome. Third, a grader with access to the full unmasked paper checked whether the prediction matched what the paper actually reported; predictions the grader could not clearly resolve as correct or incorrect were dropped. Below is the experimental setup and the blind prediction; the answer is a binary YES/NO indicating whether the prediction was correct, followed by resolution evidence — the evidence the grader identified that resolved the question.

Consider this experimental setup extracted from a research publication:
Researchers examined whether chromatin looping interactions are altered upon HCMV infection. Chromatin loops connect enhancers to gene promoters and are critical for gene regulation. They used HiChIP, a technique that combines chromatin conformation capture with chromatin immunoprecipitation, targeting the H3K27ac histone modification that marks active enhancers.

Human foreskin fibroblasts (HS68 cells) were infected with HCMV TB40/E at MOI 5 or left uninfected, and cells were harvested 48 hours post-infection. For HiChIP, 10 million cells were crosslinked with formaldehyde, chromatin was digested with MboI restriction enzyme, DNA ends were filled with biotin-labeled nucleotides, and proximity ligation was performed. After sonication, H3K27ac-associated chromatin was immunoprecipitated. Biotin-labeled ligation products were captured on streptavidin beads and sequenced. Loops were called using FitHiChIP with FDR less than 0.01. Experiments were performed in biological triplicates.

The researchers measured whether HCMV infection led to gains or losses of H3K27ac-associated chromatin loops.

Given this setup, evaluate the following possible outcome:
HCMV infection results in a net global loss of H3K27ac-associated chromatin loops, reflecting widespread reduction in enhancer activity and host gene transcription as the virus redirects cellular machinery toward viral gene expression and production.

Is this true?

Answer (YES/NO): NO